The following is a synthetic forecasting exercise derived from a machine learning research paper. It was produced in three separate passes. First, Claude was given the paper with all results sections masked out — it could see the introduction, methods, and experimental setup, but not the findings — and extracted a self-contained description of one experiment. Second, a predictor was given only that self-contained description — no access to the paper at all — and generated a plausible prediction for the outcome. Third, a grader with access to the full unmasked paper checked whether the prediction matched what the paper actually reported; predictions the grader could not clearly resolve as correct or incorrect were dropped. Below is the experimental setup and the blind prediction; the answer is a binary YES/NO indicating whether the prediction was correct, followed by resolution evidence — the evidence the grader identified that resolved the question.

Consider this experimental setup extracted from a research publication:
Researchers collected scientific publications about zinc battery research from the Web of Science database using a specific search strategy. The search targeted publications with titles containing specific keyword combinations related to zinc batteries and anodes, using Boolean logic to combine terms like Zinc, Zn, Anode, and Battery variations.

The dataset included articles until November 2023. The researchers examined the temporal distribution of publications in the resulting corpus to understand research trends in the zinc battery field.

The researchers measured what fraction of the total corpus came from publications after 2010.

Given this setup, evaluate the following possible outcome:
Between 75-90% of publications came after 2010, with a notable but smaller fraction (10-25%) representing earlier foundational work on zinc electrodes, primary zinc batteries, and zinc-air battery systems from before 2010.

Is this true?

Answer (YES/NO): NO